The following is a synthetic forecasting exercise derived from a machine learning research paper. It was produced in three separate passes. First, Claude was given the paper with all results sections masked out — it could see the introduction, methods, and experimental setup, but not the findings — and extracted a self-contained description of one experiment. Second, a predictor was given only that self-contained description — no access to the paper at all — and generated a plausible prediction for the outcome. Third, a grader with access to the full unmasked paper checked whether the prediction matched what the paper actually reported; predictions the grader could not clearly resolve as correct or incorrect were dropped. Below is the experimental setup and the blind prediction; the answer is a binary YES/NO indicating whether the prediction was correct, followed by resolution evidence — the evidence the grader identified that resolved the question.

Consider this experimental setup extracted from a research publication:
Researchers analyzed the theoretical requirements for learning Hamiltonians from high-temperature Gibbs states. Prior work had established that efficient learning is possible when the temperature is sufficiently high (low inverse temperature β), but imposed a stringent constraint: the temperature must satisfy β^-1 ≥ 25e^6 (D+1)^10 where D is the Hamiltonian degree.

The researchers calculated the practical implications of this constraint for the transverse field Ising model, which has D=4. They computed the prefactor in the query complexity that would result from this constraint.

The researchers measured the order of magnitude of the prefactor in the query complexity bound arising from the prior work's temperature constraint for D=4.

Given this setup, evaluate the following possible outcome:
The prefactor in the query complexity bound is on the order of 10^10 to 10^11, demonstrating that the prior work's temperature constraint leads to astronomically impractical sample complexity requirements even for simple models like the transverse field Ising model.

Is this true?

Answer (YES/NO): NO